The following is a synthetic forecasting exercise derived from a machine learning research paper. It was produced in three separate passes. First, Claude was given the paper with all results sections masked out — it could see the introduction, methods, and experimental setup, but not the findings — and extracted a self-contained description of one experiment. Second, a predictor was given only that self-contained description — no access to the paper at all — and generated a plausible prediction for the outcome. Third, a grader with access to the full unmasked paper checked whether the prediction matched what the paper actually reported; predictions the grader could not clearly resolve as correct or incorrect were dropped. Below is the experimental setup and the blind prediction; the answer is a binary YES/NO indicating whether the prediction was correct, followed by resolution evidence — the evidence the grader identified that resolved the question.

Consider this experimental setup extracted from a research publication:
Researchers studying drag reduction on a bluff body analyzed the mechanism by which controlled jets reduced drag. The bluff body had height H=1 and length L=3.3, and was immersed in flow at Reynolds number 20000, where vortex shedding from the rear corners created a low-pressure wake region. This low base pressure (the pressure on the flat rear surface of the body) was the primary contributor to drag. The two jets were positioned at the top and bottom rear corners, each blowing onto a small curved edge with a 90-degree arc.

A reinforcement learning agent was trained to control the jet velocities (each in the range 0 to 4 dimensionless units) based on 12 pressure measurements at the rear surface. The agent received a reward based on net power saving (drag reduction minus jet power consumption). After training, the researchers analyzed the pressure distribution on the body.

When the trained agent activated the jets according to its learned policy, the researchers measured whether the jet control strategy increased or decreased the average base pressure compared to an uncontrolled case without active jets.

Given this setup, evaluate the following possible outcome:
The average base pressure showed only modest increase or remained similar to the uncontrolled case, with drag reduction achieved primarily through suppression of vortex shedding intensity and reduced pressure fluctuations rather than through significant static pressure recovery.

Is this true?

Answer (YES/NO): NO